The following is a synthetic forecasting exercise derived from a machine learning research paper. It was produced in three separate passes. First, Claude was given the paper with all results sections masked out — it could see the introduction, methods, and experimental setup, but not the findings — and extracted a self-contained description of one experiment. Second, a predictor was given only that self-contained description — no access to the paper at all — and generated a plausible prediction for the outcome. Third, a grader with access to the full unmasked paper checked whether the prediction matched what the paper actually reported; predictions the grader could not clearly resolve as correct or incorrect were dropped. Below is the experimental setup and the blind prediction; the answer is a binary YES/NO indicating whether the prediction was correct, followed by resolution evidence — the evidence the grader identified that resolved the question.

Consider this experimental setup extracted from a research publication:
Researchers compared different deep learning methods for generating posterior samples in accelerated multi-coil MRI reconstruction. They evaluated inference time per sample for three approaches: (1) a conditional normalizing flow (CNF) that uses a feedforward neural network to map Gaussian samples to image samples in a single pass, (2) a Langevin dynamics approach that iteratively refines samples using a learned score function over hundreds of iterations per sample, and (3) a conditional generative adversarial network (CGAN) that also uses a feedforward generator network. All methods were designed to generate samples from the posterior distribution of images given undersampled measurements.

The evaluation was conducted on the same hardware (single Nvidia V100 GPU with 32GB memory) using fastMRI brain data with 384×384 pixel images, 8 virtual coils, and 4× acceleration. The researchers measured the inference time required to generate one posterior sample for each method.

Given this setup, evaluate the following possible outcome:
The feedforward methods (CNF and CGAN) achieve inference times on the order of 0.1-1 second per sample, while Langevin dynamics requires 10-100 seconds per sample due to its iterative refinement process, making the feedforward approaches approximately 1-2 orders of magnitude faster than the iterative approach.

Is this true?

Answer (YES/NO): NO